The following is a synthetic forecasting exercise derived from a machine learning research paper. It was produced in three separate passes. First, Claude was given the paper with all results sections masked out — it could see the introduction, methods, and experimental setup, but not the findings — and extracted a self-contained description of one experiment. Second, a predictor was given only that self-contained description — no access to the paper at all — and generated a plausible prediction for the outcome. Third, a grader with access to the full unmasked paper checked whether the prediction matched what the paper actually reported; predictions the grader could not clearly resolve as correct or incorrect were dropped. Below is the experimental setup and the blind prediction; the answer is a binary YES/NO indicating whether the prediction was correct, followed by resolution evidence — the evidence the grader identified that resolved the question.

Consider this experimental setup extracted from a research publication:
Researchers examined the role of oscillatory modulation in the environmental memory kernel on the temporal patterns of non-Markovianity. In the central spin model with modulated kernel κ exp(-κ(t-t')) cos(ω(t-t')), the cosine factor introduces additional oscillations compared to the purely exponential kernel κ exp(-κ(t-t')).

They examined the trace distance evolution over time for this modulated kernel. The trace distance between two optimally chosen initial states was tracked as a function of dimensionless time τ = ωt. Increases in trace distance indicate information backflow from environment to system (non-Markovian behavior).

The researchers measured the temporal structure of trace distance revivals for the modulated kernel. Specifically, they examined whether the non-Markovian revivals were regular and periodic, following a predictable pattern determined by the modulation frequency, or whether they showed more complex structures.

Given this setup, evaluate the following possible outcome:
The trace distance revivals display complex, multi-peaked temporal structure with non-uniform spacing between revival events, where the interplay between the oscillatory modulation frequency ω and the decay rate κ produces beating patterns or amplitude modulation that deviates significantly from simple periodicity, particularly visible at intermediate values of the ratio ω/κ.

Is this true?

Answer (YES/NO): YES